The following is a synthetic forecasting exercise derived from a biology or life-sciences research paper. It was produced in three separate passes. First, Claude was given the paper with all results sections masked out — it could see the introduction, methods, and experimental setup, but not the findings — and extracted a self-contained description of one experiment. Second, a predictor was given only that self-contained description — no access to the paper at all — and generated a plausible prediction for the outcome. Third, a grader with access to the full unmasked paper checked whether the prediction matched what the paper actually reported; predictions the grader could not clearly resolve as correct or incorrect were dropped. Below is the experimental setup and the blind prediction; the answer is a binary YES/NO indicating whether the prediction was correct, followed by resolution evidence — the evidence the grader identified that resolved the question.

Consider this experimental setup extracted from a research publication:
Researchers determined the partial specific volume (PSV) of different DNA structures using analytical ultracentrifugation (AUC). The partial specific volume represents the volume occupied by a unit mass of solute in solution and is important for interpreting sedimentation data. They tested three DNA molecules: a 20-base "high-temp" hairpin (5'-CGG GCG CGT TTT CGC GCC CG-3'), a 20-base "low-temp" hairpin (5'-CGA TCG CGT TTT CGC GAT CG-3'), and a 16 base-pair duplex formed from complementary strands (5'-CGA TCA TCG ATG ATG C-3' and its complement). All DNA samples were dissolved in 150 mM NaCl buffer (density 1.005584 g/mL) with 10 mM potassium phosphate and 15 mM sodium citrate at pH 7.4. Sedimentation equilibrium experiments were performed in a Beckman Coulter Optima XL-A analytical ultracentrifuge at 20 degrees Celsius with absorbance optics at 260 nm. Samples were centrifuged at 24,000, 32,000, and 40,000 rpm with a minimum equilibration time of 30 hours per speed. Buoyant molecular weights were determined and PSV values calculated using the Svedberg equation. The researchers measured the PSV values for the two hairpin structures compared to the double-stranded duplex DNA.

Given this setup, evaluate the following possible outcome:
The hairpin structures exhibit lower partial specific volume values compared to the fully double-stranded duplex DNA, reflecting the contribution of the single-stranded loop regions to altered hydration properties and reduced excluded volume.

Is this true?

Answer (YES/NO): YES